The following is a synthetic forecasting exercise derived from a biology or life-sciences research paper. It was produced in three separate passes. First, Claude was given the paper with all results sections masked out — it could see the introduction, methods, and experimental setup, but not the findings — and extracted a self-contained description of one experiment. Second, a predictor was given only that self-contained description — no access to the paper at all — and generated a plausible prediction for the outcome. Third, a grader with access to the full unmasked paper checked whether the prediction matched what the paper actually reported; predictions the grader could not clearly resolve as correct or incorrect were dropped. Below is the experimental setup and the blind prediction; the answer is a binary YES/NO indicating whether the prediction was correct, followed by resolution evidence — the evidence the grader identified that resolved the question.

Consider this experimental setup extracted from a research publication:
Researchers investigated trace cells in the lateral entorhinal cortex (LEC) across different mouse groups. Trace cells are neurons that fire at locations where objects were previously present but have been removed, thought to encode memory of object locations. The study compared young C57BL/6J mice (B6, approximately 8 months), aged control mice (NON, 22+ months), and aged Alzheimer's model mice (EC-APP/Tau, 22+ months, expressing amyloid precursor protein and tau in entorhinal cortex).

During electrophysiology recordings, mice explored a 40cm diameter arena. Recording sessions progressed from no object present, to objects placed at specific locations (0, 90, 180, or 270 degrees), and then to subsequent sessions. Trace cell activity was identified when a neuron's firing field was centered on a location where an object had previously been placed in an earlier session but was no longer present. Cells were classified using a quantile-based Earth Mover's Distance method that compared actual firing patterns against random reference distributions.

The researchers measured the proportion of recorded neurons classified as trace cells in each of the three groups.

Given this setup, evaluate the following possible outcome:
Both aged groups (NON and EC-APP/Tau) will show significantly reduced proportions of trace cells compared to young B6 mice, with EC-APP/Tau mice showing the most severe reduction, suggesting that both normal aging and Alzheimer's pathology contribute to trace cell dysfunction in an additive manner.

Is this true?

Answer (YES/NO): NO